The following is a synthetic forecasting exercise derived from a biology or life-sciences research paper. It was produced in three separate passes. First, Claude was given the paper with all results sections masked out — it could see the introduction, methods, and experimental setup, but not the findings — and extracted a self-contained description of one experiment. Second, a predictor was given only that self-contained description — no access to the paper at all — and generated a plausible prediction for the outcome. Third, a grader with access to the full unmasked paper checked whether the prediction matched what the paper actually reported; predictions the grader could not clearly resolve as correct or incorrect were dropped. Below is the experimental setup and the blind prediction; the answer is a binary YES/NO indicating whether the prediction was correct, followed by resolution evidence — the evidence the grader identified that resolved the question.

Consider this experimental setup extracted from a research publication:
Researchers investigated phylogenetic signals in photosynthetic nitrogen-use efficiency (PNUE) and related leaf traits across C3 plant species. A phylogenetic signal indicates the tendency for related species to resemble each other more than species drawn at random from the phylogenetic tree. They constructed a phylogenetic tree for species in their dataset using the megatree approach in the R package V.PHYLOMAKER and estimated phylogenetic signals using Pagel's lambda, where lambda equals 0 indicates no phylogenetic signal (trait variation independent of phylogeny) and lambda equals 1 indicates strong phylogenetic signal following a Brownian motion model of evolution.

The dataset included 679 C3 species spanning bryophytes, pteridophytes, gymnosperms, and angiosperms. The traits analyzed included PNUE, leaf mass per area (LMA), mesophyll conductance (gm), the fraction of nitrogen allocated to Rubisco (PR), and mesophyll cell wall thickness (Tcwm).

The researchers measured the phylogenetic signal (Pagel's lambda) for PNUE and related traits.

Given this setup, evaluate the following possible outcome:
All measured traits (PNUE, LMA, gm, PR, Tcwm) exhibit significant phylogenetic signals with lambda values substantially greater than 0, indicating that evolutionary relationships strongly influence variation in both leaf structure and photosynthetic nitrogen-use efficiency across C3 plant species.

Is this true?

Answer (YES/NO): YES